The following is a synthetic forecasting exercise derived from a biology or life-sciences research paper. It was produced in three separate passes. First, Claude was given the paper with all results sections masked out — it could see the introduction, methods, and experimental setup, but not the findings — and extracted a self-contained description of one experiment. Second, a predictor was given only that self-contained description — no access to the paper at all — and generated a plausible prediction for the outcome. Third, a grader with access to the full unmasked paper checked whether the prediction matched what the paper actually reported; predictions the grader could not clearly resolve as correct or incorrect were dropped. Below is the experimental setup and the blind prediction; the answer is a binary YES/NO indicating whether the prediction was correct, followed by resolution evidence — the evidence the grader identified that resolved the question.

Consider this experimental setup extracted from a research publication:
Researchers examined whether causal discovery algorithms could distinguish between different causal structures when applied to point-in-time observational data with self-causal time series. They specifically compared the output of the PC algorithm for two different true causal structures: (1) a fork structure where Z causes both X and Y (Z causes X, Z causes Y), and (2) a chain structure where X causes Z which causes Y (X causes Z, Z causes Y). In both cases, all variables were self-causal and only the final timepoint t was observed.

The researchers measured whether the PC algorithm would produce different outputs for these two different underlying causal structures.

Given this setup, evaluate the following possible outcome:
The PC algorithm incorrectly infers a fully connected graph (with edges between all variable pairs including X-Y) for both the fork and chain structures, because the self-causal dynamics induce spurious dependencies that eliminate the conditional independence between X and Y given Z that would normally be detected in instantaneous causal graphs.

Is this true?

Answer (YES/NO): YES